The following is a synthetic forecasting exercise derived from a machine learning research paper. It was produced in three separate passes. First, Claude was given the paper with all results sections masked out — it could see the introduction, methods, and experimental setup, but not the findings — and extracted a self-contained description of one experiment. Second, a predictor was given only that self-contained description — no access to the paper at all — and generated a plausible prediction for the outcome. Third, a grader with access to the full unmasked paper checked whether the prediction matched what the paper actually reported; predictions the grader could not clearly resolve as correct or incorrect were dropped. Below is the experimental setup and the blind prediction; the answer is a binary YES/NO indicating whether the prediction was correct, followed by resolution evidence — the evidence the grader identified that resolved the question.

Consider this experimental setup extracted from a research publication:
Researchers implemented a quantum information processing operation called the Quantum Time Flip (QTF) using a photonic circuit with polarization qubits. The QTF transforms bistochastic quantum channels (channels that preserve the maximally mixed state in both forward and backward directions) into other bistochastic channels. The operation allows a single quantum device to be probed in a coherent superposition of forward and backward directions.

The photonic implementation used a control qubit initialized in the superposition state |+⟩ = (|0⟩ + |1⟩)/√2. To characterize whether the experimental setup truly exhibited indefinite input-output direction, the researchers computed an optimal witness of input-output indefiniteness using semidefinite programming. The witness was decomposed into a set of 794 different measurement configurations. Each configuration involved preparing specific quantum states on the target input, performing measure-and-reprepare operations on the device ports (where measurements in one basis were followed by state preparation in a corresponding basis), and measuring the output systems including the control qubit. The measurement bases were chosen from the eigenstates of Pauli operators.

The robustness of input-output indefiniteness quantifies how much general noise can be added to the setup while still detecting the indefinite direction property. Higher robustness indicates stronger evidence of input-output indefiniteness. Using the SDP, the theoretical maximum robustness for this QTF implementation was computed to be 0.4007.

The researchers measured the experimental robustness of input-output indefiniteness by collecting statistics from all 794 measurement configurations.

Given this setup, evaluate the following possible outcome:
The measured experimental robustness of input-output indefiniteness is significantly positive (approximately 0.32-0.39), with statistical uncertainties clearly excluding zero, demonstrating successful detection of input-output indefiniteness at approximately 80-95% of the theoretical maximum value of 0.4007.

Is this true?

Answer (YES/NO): YES